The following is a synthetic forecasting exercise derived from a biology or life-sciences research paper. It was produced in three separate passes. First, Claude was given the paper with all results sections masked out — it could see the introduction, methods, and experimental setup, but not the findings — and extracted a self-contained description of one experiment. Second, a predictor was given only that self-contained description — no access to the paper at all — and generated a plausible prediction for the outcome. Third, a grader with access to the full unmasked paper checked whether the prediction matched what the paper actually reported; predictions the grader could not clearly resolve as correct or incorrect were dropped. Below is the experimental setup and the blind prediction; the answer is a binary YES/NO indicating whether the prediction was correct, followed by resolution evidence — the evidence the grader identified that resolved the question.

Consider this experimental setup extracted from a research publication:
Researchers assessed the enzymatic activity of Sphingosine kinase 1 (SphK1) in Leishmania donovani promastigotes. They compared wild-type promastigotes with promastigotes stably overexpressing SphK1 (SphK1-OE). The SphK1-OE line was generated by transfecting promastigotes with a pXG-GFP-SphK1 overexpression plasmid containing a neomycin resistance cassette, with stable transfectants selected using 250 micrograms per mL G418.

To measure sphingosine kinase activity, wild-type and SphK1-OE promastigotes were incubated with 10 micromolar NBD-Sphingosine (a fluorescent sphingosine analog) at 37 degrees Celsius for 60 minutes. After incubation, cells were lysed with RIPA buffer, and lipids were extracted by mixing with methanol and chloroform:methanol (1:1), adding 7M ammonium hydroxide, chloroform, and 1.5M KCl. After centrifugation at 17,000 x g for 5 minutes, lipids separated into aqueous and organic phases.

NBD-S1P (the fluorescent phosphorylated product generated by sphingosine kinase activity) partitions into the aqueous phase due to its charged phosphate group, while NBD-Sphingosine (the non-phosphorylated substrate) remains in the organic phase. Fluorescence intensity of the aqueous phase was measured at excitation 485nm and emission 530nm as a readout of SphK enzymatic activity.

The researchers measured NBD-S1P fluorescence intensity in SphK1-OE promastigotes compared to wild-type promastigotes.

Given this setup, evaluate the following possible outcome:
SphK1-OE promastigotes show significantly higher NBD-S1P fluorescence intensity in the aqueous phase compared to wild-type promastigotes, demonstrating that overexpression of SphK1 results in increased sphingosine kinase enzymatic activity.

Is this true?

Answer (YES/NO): YES